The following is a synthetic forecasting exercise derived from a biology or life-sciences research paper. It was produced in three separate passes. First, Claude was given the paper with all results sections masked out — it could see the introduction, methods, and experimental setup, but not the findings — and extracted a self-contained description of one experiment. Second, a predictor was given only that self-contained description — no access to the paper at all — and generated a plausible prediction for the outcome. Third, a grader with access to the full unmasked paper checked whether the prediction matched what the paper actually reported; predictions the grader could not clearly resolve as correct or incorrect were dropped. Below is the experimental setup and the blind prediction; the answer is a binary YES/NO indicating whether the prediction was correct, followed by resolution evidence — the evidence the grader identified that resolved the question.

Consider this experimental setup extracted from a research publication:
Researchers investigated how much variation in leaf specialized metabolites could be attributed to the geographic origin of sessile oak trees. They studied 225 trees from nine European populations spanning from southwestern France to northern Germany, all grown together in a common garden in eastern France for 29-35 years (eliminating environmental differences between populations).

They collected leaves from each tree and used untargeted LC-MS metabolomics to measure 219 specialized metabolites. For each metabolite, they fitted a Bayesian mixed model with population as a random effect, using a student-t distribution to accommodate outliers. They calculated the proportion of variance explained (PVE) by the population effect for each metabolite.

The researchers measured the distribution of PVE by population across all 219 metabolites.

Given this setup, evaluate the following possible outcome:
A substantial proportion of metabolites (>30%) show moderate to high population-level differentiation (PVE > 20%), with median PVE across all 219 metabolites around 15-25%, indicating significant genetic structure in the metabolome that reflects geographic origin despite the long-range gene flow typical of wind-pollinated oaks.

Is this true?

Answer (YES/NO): NO